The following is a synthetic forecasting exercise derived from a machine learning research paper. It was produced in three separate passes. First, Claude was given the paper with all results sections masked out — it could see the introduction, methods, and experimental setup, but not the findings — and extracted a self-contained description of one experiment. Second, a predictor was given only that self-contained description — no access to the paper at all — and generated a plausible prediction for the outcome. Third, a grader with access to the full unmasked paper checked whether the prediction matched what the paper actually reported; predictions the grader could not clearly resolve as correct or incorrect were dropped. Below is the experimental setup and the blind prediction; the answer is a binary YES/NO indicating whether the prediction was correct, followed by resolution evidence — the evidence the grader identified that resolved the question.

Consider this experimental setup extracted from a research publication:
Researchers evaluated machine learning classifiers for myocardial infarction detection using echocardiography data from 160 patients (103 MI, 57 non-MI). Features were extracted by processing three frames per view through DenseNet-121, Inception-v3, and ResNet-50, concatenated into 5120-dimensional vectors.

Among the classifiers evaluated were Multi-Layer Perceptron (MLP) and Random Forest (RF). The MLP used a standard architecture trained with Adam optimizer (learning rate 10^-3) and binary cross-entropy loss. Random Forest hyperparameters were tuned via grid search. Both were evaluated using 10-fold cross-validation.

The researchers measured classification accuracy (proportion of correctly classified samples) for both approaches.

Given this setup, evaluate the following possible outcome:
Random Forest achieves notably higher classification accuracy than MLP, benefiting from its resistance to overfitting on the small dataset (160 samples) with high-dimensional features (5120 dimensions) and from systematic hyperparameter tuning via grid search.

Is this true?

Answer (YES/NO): YES